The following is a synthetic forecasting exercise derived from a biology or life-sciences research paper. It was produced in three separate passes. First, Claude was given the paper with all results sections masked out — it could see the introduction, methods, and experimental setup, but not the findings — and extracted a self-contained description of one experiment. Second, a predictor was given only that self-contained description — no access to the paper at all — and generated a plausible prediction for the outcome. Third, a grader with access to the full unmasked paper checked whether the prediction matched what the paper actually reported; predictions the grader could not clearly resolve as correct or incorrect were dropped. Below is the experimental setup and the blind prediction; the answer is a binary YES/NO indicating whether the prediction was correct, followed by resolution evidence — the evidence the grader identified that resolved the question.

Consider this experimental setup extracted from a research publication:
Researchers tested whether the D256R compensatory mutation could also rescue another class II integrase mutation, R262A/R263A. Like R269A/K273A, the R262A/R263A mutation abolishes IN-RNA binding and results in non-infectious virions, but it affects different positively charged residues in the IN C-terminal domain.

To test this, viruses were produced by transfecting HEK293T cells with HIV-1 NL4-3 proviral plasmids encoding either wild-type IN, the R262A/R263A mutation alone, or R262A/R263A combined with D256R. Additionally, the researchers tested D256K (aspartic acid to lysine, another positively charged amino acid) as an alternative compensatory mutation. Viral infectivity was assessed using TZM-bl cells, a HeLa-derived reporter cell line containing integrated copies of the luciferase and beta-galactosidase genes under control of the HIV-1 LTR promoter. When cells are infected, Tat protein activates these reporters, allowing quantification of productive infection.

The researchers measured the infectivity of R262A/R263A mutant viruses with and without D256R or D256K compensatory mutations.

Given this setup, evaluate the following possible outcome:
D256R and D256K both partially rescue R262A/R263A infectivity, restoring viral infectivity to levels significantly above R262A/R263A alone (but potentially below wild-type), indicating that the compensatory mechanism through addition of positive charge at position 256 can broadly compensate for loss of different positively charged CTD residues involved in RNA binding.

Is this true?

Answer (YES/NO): NO